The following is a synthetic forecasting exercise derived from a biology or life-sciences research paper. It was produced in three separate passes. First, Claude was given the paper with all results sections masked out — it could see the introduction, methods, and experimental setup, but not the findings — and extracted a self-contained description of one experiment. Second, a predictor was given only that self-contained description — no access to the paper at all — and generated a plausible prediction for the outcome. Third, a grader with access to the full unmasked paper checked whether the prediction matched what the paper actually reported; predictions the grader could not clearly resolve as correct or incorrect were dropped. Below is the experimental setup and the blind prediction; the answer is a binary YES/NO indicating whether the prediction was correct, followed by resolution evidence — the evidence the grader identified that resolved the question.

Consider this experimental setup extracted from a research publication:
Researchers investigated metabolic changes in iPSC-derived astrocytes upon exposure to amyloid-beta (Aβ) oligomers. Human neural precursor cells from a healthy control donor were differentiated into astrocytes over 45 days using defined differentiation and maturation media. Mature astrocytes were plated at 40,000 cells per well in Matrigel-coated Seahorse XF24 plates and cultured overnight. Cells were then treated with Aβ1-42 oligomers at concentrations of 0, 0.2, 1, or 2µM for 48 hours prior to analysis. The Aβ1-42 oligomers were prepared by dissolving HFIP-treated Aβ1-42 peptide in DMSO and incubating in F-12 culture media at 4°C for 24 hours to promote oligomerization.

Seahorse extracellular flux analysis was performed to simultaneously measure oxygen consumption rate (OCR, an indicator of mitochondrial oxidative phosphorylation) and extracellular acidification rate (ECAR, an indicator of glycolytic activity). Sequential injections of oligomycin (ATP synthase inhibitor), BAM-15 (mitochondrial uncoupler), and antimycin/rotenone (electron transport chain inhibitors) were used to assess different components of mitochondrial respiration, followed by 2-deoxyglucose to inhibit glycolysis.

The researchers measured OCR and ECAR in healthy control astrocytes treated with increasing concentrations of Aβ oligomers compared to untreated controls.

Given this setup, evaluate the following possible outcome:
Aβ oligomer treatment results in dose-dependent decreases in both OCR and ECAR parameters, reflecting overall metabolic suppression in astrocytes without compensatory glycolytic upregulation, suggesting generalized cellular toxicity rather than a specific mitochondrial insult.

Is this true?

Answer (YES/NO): NO